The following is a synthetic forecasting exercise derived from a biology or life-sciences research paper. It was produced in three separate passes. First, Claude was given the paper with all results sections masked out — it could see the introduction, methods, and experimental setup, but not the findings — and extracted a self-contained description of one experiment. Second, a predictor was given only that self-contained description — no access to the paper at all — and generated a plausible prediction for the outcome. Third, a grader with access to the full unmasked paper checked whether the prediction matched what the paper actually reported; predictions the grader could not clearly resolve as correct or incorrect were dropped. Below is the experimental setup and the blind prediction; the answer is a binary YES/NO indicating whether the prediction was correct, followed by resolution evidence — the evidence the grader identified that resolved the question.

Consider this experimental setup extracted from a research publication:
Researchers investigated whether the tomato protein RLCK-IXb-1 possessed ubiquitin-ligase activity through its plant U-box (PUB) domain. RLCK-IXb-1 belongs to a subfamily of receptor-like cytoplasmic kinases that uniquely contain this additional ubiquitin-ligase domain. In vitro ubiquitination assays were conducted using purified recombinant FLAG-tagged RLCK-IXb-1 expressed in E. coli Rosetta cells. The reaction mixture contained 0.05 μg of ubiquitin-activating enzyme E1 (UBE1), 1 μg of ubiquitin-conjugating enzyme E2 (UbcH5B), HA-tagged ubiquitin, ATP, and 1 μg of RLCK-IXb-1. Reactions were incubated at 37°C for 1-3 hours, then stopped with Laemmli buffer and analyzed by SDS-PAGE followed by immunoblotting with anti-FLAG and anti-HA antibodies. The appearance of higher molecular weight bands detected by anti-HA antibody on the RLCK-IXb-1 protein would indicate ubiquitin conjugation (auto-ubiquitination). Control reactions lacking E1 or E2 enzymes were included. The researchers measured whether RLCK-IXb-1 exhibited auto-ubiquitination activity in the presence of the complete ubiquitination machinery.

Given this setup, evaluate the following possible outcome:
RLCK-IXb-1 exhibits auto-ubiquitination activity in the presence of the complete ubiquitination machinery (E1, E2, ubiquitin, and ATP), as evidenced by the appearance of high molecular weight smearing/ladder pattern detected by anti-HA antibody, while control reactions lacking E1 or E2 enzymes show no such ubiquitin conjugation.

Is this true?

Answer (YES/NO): YES